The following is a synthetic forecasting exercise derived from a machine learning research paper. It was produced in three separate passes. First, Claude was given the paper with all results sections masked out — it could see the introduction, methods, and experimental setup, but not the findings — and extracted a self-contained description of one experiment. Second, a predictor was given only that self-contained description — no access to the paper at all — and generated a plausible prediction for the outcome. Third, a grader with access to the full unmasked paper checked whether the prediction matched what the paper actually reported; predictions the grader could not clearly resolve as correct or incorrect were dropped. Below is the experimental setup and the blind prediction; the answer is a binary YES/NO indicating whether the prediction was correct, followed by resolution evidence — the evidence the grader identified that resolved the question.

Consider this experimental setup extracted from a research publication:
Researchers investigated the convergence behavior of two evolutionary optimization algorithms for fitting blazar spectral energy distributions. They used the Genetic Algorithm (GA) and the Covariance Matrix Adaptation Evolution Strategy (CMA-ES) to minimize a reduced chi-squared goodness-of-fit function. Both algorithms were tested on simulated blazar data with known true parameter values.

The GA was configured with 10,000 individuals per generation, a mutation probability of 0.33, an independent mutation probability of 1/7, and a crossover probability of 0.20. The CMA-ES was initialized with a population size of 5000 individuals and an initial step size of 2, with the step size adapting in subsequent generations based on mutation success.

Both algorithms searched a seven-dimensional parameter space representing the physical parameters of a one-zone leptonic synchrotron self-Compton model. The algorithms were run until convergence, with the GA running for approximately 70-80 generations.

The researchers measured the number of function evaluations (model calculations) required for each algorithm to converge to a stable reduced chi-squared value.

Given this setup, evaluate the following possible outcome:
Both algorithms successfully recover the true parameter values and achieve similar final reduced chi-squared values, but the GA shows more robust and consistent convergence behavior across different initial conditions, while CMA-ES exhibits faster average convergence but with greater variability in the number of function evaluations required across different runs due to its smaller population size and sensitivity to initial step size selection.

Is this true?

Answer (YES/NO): NO